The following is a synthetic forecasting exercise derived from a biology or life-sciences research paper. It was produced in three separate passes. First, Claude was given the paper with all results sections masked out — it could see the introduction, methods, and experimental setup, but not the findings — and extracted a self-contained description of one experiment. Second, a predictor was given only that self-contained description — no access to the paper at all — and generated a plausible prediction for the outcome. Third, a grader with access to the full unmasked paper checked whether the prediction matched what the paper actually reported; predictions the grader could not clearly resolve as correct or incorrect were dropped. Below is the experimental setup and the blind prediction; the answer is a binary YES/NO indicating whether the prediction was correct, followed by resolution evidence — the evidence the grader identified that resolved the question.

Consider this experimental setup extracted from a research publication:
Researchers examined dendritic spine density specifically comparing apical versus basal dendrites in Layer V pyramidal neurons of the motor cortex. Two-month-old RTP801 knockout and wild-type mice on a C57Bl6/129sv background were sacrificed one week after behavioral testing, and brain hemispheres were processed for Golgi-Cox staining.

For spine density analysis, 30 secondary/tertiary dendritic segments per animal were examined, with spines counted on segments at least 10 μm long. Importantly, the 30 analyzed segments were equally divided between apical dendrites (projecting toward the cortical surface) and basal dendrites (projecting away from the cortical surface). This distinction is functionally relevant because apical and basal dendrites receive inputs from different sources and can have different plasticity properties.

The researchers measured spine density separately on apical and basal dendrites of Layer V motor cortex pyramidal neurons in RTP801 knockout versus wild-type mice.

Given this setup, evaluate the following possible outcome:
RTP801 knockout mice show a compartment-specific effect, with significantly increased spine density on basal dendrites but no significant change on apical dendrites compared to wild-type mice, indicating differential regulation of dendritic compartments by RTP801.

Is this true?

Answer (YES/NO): NO